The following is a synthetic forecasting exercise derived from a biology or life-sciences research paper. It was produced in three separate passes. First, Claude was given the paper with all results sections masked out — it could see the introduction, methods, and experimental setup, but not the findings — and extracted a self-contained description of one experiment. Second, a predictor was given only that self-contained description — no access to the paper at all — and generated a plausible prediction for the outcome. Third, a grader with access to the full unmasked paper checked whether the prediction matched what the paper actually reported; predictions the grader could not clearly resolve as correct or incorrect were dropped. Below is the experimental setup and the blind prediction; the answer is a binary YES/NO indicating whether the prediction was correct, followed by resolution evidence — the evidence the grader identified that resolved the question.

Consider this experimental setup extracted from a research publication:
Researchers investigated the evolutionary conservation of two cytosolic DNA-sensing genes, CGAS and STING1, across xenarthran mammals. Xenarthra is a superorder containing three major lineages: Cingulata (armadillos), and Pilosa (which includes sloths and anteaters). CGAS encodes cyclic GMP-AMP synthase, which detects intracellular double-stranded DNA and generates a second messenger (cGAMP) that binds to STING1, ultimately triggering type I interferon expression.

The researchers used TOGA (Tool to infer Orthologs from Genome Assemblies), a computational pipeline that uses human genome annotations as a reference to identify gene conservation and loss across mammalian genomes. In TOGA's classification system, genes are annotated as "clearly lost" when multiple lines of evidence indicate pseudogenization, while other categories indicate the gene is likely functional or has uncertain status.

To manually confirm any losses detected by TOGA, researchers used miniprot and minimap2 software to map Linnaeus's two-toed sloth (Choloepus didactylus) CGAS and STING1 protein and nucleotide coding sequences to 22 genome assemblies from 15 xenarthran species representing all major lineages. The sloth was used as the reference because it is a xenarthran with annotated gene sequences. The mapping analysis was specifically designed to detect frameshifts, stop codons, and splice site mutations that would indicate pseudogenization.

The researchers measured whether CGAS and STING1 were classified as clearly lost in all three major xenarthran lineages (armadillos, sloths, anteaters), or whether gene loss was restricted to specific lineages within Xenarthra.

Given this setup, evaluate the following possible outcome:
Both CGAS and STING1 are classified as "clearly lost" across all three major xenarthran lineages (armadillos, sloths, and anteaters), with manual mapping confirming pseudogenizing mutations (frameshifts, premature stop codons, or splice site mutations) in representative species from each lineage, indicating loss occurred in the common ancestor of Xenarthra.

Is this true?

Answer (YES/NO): NO